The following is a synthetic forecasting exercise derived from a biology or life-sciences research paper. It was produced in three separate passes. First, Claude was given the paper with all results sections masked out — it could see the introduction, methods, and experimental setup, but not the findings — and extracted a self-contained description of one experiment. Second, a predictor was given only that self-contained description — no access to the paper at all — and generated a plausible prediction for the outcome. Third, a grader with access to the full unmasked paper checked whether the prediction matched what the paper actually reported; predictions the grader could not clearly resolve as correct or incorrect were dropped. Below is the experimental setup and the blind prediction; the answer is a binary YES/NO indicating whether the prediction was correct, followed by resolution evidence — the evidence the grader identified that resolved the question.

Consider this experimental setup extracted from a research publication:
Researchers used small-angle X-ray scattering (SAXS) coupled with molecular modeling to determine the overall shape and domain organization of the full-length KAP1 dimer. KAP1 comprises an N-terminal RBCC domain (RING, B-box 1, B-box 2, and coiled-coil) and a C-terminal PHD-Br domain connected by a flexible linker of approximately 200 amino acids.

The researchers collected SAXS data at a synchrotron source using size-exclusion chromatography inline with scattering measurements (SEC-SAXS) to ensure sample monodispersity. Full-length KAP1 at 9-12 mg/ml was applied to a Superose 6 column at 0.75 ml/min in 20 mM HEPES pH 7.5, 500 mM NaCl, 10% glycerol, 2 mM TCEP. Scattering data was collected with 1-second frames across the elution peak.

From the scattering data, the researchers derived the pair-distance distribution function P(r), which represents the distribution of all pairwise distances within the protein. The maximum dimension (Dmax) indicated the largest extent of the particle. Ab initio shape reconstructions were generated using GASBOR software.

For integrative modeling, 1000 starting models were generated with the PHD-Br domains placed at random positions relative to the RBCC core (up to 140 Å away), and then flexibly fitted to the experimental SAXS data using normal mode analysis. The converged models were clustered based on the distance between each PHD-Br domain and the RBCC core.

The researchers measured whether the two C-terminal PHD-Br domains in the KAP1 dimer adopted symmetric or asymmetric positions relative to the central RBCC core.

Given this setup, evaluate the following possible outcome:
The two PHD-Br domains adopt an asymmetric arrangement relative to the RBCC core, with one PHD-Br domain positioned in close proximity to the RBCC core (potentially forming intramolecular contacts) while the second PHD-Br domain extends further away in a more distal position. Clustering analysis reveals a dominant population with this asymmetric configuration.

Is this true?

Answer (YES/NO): YES